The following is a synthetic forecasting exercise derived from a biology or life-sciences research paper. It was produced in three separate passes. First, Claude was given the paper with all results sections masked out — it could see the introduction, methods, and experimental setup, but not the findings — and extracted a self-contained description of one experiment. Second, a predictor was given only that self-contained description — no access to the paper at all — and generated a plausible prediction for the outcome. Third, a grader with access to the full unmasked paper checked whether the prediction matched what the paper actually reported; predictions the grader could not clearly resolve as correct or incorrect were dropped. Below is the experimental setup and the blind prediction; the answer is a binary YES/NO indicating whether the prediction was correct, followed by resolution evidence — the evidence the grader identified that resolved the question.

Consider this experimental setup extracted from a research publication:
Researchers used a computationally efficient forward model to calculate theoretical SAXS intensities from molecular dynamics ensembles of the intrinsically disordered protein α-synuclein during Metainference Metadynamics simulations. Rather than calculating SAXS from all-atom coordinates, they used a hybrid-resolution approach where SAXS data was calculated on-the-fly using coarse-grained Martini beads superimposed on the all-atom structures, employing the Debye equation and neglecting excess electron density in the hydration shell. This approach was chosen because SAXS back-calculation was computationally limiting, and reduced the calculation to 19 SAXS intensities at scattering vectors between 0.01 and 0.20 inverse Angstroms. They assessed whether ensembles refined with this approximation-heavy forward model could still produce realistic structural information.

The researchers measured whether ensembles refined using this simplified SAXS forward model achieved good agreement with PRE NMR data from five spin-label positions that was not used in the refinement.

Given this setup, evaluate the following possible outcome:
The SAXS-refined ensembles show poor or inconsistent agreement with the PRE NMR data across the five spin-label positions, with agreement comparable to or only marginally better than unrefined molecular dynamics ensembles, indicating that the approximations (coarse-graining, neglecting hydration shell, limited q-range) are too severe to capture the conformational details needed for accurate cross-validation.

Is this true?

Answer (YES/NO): NO